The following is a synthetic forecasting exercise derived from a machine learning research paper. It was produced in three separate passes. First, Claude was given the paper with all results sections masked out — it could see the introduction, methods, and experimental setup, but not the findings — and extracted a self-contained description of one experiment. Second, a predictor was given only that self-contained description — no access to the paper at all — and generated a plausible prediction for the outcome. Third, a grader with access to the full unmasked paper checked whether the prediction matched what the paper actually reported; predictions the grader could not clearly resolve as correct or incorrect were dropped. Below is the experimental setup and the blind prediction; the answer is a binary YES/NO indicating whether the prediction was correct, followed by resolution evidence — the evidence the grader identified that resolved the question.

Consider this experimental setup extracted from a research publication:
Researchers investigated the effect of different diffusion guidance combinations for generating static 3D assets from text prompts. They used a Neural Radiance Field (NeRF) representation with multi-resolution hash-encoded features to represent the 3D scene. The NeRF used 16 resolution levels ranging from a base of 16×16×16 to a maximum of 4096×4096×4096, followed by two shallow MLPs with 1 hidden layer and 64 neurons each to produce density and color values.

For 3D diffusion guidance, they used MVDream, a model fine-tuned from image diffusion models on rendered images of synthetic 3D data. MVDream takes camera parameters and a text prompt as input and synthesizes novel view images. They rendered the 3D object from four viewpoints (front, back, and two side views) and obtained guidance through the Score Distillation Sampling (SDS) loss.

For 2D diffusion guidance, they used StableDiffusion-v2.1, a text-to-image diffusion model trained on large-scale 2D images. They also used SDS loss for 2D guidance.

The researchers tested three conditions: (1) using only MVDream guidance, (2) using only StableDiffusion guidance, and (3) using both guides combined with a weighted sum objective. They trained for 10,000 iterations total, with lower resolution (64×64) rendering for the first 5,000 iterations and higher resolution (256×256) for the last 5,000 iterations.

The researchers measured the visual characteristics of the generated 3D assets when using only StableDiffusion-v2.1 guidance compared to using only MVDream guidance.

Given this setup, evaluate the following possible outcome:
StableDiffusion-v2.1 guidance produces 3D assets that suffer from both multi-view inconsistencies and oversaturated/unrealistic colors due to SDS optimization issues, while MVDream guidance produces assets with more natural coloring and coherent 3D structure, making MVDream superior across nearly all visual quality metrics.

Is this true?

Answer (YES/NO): NO